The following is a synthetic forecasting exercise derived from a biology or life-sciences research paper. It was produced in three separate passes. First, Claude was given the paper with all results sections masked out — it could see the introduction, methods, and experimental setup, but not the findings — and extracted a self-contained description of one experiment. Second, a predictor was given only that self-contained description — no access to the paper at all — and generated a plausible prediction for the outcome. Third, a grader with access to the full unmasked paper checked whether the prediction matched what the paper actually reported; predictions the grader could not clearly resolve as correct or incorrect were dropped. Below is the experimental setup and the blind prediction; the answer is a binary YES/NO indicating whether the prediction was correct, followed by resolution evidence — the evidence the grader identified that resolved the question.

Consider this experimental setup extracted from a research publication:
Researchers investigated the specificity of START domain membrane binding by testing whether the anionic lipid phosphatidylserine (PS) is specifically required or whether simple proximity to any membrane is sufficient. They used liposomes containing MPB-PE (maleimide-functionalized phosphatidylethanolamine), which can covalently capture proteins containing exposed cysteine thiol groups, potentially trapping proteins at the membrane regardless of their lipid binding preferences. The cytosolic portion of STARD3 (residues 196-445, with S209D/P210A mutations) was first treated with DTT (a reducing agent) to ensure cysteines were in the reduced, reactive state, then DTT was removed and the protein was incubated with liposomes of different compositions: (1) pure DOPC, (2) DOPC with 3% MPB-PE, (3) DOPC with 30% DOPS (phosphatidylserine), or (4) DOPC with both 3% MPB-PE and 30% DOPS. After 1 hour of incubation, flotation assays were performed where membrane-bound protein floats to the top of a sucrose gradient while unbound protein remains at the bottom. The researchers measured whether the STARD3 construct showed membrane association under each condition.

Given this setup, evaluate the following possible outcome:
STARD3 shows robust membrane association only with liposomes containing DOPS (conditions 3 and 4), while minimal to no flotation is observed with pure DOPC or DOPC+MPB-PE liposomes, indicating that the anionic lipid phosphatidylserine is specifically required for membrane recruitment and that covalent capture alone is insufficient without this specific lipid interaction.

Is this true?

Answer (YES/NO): NO